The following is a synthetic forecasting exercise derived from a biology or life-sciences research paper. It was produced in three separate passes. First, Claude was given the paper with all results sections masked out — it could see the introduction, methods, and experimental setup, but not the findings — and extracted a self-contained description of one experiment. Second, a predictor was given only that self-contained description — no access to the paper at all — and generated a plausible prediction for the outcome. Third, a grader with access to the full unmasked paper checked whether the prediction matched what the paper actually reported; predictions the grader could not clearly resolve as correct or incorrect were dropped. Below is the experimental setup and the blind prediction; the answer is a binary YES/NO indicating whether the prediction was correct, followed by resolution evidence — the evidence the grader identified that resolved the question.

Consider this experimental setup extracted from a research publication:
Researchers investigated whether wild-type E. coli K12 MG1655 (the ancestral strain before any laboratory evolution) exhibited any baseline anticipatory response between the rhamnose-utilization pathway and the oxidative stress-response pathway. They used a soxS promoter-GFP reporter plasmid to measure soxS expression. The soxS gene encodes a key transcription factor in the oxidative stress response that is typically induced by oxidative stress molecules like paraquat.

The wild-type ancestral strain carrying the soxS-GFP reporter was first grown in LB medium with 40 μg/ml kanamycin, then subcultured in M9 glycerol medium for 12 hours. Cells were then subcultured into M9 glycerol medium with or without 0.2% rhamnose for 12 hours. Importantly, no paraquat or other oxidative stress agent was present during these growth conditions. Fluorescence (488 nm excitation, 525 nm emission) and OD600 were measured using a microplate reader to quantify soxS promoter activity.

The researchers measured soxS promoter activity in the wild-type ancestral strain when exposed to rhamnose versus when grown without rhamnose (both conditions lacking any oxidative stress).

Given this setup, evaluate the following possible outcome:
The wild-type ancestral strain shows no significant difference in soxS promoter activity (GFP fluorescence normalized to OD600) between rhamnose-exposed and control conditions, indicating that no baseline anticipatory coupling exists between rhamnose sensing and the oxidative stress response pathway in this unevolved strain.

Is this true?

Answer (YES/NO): YES